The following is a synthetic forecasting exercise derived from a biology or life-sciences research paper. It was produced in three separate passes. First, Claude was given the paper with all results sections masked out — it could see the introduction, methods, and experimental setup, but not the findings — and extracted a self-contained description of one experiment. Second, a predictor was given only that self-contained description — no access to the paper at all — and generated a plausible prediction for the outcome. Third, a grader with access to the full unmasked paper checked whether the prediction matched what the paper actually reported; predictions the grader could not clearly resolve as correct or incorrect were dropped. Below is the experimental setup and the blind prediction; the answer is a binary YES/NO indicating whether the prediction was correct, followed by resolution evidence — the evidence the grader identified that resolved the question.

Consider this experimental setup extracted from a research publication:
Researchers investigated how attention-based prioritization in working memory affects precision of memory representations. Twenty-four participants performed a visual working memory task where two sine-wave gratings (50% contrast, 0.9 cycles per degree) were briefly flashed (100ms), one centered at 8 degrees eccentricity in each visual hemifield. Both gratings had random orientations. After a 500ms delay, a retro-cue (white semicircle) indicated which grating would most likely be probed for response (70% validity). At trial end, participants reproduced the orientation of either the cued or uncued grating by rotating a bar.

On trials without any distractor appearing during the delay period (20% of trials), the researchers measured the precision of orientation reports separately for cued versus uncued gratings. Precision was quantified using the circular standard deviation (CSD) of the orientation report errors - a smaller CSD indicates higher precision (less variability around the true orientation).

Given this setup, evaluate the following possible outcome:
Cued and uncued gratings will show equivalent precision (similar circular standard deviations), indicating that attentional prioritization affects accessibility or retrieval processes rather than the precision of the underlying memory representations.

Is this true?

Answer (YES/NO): NO